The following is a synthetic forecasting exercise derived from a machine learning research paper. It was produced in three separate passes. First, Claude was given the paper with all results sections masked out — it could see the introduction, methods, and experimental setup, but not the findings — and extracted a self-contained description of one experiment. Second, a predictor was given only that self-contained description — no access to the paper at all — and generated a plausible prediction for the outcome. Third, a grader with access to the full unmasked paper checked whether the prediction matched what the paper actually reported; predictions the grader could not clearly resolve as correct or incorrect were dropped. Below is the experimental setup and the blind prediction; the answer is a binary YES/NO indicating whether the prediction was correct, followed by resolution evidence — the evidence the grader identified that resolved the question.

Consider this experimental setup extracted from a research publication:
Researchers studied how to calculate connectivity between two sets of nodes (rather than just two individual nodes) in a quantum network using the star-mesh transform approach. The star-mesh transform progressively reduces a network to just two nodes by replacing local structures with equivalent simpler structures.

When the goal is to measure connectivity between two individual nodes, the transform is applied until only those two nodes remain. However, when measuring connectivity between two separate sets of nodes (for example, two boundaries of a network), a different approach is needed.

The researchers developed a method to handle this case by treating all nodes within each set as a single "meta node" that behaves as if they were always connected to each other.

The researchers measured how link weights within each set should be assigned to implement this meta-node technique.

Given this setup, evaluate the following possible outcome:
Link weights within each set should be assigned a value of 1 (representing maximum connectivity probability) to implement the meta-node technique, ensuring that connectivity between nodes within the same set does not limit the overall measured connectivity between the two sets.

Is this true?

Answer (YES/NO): NO